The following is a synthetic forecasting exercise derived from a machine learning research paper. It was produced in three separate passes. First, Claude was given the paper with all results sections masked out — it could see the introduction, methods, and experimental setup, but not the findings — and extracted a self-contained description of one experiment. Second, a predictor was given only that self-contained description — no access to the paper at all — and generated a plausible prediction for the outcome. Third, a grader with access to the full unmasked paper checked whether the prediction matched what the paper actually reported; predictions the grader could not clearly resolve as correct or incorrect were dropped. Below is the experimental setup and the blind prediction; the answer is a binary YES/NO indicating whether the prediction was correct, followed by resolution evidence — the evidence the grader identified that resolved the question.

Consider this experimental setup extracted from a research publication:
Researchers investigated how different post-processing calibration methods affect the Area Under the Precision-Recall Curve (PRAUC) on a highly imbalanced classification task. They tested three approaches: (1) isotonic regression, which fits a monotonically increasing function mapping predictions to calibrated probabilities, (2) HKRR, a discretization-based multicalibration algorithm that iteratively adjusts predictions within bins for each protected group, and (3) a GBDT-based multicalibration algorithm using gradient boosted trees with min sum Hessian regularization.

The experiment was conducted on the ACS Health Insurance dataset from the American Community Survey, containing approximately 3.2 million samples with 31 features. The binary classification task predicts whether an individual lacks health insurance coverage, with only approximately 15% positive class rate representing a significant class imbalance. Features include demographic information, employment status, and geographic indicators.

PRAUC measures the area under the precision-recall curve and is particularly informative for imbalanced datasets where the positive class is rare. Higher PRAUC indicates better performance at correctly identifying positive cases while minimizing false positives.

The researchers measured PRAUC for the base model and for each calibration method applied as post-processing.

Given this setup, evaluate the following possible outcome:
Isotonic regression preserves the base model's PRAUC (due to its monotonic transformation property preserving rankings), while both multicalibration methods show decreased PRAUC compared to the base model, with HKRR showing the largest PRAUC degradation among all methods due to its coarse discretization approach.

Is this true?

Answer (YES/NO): NO